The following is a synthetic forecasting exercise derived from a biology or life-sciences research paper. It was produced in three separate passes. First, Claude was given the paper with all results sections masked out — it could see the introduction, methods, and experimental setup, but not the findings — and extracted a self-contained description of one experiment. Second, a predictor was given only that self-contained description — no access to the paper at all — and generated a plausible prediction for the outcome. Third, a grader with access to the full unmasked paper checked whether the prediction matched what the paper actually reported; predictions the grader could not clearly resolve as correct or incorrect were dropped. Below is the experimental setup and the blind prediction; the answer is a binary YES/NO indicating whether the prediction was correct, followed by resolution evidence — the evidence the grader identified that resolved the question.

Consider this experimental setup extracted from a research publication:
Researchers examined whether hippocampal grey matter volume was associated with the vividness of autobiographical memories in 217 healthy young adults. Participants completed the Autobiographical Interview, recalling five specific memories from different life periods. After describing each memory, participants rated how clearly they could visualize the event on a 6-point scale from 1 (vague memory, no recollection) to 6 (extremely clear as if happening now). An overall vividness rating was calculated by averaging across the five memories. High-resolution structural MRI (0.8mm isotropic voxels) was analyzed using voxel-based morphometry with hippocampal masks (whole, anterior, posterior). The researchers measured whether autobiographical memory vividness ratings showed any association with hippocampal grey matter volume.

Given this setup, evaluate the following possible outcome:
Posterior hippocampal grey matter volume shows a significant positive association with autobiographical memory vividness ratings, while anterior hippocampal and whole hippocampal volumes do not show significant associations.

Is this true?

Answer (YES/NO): NO